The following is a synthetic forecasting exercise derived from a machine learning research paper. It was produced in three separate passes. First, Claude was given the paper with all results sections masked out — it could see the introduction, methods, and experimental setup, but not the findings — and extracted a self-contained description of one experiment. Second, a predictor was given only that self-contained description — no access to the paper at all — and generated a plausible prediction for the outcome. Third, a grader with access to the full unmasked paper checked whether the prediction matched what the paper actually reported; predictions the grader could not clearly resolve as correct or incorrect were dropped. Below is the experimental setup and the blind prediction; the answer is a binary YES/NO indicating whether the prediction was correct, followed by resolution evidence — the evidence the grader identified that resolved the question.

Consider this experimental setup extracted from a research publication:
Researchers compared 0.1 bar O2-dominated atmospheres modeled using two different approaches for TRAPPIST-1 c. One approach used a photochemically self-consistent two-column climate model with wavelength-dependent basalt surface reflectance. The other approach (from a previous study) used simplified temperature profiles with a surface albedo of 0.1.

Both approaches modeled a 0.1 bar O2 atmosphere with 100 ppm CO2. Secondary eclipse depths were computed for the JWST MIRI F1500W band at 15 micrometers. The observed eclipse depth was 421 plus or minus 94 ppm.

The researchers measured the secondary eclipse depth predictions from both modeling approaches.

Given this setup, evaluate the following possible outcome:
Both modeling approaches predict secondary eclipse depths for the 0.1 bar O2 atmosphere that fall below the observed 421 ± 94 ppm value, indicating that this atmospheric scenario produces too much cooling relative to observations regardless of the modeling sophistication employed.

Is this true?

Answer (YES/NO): NO